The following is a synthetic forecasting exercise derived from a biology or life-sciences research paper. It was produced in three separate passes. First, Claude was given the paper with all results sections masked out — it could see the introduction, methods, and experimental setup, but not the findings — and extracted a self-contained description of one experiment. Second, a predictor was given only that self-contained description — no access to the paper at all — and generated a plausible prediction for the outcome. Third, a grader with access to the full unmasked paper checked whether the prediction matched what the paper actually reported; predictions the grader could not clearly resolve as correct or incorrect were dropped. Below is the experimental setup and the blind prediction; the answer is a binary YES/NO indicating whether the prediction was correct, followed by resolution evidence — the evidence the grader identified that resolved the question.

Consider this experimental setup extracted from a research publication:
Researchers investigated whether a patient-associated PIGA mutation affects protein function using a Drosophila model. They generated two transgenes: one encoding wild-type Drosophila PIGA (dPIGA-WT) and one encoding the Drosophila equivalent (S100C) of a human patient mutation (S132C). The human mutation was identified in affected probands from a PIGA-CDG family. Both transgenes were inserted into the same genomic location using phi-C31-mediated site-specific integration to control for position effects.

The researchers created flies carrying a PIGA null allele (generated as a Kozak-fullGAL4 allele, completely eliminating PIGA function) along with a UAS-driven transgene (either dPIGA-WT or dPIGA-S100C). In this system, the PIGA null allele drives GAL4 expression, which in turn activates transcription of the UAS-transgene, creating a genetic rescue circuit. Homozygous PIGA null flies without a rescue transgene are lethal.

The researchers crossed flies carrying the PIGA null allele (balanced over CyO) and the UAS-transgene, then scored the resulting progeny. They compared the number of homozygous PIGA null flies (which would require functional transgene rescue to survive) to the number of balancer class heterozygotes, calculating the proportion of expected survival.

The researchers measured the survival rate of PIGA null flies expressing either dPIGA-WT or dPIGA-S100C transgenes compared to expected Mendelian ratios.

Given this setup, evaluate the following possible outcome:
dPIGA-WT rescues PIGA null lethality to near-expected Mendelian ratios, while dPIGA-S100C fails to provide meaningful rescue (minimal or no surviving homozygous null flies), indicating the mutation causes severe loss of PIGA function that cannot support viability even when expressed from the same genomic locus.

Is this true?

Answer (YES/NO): NO